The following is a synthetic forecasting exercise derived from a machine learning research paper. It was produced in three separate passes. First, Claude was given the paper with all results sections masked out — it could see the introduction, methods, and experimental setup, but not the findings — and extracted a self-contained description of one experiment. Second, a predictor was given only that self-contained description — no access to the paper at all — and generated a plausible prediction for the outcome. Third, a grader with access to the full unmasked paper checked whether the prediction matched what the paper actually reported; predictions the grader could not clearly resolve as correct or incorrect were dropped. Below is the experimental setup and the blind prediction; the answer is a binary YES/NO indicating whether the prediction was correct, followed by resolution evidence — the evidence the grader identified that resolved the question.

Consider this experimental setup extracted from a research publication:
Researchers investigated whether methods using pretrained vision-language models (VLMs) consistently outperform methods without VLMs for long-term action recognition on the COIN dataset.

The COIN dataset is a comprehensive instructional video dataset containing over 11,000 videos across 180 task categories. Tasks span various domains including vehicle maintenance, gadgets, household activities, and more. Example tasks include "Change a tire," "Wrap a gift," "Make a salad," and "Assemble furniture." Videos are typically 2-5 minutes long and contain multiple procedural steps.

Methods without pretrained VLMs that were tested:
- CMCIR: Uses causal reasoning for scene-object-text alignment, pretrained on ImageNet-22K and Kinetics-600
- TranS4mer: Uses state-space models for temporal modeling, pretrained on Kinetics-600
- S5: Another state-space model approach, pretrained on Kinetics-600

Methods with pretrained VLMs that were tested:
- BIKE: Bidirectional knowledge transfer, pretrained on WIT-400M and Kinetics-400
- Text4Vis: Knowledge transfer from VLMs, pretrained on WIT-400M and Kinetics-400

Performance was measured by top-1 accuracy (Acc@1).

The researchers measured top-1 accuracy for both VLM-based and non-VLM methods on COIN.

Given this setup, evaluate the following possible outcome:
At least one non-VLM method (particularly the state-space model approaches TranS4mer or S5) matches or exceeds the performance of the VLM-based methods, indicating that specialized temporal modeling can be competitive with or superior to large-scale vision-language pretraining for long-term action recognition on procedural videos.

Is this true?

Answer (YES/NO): YES